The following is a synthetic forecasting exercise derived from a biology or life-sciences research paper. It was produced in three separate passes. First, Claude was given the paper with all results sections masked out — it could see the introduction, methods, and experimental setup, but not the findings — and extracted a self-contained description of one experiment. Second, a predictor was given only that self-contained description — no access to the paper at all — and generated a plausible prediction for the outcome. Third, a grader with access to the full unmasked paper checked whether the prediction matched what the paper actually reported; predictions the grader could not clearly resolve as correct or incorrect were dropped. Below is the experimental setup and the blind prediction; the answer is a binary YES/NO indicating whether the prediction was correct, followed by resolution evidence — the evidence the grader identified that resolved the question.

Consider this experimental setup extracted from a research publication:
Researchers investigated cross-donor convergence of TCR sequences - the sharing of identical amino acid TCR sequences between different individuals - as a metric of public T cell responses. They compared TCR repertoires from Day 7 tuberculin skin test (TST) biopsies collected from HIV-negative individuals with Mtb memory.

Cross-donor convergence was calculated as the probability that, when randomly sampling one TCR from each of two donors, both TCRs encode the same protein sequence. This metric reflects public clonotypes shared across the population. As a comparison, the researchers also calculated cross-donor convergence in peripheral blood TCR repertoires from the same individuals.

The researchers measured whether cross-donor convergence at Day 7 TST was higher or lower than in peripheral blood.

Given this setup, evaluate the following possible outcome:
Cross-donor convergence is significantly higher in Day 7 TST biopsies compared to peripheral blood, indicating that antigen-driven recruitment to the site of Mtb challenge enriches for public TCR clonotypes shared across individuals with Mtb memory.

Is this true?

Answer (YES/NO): NO